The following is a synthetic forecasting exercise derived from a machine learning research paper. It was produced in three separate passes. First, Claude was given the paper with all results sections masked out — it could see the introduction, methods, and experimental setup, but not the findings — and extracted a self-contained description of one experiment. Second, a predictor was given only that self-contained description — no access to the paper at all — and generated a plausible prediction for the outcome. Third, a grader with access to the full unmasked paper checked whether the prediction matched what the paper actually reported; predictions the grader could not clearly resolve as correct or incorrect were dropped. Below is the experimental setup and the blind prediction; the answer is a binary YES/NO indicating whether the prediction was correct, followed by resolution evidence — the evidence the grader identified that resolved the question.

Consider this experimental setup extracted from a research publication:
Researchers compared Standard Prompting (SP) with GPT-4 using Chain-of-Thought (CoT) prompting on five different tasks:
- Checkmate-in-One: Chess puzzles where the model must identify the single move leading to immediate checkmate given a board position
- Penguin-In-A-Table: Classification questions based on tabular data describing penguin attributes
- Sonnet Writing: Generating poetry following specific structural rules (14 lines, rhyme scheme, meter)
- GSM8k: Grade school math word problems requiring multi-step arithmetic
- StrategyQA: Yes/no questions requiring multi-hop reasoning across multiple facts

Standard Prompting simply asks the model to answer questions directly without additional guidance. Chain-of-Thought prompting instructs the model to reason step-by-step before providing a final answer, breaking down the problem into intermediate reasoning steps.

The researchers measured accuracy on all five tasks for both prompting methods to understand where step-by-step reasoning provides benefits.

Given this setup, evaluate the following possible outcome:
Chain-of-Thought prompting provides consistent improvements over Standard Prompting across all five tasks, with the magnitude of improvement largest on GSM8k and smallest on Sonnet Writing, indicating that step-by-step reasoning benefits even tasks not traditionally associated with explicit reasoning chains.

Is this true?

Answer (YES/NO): NO